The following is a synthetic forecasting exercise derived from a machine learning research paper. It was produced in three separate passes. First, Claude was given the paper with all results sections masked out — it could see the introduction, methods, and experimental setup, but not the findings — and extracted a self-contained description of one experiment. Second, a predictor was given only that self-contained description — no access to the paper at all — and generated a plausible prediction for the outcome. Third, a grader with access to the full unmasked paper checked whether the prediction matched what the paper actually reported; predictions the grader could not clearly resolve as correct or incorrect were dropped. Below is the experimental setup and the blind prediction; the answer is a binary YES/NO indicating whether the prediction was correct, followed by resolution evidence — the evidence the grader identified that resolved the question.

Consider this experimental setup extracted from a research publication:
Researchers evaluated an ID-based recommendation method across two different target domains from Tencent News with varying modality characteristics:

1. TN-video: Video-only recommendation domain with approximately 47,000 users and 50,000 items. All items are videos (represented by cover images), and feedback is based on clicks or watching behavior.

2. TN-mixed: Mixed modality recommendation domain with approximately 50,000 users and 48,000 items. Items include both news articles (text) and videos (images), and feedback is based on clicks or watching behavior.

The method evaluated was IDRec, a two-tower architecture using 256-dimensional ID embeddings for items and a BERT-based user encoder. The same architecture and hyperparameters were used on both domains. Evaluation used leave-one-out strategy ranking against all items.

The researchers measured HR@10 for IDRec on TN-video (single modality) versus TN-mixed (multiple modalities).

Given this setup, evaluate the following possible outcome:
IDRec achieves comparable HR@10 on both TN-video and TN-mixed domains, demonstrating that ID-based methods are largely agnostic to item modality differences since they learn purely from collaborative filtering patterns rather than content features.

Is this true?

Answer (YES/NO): NO